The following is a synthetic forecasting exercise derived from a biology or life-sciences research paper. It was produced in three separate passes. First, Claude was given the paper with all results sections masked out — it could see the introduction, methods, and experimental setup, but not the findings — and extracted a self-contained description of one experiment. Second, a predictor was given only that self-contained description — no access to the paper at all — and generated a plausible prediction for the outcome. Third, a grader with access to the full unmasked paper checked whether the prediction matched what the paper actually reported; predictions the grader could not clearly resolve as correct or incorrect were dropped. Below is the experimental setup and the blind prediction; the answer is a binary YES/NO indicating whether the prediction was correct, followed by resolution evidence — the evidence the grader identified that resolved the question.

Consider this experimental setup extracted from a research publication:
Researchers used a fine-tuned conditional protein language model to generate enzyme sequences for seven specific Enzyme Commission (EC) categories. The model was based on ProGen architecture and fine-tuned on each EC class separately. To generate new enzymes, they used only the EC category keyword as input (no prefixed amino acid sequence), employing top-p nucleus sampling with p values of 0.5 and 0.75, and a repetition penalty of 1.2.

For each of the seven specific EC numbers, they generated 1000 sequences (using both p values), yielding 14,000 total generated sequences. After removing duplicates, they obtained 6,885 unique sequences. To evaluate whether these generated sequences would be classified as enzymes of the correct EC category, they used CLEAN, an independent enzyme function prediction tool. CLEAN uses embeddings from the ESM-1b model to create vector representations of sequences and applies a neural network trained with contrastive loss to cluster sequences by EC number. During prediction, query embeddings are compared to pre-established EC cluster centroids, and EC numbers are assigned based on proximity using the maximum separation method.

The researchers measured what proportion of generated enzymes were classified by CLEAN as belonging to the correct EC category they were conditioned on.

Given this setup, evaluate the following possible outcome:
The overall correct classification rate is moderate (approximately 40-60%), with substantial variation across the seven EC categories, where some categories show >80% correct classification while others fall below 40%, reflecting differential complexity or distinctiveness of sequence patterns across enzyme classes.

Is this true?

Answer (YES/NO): NO